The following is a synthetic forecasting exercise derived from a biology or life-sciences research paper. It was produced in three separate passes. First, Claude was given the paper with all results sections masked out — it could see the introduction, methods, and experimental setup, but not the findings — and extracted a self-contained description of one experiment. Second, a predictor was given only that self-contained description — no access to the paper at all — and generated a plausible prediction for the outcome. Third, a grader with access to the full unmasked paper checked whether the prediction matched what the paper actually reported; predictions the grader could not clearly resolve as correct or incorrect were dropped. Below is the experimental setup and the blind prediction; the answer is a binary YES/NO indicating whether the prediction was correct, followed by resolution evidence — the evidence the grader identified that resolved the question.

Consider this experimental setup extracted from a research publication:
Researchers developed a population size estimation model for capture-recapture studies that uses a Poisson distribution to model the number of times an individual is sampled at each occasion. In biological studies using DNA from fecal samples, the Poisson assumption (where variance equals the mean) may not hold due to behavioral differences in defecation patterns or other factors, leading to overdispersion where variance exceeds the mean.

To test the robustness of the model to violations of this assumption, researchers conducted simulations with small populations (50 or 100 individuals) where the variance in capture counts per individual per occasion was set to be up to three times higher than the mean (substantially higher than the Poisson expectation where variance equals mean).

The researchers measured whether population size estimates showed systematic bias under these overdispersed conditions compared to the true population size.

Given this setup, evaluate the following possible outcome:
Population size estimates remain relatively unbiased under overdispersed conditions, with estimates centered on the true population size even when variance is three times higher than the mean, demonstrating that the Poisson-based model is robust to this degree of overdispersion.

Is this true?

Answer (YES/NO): YES